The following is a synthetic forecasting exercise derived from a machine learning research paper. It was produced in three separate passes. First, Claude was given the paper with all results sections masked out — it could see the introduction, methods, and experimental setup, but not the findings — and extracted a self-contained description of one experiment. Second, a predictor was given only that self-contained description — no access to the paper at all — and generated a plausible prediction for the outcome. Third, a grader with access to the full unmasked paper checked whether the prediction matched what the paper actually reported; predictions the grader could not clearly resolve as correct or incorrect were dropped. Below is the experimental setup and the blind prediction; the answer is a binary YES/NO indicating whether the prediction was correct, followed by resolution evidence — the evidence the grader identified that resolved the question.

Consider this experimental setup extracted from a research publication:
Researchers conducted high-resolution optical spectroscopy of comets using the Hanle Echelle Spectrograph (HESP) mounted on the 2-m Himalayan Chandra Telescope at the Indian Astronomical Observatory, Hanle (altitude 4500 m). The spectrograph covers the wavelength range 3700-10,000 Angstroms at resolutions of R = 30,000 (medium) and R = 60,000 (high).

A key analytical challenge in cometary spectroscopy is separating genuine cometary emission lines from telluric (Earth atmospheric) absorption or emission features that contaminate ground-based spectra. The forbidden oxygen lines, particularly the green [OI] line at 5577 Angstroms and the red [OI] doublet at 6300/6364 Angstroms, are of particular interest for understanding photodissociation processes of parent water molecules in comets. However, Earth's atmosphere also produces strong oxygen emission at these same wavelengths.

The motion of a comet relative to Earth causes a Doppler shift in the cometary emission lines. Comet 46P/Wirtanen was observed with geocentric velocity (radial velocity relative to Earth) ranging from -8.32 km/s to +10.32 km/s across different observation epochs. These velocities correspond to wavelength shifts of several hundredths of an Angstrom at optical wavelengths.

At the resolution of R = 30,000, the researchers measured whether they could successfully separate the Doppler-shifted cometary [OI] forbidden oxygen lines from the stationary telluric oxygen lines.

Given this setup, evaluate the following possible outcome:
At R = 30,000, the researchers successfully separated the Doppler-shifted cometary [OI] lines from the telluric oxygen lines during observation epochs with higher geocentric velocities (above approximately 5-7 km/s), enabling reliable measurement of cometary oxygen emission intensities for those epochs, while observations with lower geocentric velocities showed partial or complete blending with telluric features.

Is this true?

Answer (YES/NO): NO